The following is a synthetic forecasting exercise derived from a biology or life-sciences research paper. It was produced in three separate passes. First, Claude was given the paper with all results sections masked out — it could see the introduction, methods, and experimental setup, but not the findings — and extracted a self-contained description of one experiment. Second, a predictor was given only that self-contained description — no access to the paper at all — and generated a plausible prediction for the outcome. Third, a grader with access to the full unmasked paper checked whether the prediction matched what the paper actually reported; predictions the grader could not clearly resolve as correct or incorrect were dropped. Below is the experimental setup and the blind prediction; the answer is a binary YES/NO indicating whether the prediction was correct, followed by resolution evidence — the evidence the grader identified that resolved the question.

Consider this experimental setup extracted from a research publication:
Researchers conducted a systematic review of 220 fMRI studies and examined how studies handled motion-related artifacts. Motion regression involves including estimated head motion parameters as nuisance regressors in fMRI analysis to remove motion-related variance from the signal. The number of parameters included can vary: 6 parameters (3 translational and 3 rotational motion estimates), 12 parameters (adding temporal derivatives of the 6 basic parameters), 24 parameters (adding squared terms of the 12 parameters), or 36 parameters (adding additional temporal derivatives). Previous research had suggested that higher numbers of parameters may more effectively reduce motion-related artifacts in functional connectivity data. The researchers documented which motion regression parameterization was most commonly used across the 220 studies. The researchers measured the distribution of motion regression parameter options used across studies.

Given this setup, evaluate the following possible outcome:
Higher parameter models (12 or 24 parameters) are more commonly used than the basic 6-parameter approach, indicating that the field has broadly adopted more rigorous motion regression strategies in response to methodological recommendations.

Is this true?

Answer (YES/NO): NO